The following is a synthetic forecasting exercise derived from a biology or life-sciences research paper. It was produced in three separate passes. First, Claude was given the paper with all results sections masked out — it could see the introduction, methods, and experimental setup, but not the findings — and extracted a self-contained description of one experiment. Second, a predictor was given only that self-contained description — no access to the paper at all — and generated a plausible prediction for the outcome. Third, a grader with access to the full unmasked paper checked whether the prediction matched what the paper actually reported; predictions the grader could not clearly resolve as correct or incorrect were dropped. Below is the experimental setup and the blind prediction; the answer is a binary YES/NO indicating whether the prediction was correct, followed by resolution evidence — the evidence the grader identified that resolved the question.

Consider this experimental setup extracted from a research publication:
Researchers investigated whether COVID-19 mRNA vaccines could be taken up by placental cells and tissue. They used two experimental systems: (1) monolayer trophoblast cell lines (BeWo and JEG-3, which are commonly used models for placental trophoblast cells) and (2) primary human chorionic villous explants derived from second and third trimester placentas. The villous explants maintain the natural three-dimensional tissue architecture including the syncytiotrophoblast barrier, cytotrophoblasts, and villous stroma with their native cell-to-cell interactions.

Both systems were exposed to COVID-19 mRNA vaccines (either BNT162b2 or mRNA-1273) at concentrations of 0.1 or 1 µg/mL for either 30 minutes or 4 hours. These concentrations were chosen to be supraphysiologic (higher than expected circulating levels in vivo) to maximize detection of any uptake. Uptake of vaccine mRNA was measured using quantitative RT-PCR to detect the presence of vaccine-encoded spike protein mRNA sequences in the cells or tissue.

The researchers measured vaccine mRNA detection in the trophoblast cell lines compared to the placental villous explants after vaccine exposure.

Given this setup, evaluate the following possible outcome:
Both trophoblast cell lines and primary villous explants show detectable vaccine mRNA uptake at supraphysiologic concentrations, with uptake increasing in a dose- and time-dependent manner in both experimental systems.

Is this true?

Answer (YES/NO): NO